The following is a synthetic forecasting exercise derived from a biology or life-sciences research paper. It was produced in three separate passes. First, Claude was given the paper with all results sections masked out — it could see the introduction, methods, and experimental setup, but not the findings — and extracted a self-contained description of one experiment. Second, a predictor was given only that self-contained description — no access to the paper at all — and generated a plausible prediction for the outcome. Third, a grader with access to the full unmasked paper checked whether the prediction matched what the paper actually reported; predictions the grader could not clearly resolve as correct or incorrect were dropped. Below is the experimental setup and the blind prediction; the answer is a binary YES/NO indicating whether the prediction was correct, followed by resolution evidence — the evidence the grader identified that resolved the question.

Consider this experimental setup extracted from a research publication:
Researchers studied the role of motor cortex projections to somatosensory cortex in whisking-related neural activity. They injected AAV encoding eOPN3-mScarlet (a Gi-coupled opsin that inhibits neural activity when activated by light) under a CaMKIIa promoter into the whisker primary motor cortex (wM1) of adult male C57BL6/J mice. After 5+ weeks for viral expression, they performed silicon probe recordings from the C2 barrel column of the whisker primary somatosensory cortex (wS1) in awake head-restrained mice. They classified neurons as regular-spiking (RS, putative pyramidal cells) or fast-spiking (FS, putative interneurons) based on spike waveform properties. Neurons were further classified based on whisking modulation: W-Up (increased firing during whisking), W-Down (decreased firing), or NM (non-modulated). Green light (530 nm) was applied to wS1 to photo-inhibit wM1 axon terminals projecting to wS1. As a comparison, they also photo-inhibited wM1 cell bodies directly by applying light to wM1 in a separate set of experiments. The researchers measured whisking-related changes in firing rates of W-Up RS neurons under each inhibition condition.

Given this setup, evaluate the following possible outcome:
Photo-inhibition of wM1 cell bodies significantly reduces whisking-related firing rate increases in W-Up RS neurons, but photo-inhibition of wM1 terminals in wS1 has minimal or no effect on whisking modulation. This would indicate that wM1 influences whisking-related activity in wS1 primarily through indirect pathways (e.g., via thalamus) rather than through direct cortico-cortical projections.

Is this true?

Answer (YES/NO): NO